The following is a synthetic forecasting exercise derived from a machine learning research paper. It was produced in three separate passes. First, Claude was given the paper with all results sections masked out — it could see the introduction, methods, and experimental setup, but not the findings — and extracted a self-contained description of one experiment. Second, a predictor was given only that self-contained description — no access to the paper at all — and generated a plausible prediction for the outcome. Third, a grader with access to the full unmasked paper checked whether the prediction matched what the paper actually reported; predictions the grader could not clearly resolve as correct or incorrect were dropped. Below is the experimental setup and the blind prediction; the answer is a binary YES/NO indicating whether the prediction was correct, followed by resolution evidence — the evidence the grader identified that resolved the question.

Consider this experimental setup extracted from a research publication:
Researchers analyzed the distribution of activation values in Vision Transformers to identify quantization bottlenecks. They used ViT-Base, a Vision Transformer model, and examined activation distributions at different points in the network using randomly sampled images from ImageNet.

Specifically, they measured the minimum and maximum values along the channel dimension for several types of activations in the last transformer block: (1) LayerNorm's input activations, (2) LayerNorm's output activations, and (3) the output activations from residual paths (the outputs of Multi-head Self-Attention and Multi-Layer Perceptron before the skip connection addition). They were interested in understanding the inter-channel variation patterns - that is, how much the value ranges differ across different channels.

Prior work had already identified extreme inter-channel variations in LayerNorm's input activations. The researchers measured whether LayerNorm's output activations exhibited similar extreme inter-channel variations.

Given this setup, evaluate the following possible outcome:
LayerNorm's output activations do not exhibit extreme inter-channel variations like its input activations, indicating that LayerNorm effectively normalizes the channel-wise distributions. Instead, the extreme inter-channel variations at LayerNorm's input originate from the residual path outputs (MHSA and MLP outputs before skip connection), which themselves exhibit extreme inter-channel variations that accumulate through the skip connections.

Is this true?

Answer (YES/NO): NO